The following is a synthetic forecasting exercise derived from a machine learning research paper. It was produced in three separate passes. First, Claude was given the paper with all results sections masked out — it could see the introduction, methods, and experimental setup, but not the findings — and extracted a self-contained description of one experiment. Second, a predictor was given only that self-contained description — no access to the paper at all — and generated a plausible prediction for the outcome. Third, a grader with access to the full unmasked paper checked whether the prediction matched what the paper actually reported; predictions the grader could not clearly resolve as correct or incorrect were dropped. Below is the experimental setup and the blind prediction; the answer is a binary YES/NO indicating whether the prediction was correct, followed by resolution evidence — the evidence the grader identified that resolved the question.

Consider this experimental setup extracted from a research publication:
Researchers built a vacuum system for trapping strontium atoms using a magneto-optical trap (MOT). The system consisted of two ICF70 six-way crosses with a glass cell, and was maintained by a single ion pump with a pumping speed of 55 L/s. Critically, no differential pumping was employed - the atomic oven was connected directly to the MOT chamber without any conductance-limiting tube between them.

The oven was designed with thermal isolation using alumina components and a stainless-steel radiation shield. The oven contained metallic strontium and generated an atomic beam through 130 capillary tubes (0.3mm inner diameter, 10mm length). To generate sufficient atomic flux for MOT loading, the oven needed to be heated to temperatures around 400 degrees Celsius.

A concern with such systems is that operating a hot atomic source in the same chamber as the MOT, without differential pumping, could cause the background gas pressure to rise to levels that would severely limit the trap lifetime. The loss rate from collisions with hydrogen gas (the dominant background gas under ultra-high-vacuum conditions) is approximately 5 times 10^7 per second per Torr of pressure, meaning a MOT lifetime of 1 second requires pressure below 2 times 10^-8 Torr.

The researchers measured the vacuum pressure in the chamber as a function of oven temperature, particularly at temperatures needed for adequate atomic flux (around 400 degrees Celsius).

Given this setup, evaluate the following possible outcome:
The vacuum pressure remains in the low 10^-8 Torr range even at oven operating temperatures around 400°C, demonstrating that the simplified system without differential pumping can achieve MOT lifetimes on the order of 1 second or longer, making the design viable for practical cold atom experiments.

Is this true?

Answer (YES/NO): NO